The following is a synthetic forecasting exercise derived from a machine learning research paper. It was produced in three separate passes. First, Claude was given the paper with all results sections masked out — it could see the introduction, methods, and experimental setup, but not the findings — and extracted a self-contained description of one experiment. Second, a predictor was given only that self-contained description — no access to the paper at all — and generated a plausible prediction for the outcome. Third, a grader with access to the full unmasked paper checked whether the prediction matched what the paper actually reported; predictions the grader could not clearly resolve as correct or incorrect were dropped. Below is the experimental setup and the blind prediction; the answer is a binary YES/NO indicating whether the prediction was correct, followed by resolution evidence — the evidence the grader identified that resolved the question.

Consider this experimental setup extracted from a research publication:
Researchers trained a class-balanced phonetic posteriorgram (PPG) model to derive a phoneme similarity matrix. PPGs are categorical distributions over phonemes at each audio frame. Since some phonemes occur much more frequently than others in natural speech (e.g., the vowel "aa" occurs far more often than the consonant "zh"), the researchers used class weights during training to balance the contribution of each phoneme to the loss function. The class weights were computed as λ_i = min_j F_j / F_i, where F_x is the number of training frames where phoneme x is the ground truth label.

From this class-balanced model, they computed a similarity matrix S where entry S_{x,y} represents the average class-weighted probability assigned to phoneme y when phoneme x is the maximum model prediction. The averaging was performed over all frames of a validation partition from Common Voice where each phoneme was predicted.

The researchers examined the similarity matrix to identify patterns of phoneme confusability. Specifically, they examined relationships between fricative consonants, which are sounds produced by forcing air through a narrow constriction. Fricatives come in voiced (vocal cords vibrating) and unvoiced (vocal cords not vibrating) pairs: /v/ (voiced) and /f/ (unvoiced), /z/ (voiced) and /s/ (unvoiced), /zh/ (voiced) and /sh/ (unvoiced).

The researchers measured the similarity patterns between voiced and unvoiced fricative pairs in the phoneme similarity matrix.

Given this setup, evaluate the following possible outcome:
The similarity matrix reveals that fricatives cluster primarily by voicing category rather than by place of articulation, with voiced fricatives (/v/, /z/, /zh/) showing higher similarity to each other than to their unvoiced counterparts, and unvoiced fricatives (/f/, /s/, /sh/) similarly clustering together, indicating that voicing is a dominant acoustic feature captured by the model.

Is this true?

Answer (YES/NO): NO